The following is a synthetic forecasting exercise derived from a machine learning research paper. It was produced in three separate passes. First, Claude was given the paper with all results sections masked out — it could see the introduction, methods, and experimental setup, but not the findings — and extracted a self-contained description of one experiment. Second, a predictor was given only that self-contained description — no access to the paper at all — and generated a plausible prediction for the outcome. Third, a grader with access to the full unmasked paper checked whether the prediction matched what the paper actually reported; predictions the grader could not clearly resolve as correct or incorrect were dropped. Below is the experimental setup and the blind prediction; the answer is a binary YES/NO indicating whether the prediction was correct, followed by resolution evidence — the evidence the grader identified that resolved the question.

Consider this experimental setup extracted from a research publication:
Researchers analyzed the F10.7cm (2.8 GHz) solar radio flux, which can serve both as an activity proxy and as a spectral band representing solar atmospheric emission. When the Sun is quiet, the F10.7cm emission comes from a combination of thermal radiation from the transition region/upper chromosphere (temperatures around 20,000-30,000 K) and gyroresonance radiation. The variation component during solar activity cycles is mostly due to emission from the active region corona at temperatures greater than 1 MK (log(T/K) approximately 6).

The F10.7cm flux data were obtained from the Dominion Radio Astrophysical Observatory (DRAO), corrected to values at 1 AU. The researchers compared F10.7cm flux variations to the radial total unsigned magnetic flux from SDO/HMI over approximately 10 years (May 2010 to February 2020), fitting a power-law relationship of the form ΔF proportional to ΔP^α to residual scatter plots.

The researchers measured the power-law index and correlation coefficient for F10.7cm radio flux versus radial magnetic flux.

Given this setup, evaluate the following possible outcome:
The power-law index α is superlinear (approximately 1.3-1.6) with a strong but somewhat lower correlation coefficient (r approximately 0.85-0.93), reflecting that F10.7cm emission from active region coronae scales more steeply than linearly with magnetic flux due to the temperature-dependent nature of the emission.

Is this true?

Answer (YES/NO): NO